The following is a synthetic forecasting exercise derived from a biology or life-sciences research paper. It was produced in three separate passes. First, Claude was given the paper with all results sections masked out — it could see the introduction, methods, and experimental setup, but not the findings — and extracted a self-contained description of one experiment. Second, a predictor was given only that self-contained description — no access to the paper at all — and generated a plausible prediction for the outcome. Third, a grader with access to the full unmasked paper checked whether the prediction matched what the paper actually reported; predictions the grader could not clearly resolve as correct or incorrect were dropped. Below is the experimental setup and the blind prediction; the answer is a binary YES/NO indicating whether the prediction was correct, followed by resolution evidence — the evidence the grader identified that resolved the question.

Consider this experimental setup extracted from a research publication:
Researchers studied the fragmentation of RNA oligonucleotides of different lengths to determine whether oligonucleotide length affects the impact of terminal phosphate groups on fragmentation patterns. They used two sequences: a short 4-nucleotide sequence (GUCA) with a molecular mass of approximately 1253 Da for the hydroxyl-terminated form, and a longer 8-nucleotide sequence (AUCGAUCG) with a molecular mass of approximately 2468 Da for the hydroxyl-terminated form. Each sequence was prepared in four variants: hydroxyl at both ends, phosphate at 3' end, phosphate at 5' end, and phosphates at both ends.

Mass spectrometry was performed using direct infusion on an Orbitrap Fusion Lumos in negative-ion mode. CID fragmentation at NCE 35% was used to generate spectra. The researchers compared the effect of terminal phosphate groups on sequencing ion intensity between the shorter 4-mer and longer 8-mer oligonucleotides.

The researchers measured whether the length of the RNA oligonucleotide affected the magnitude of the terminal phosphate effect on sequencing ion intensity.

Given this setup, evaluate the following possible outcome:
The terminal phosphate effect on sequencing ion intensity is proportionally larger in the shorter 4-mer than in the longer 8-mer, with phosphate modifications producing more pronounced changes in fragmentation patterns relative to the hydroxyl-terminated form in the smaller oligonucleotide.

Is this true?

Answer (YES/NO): YES